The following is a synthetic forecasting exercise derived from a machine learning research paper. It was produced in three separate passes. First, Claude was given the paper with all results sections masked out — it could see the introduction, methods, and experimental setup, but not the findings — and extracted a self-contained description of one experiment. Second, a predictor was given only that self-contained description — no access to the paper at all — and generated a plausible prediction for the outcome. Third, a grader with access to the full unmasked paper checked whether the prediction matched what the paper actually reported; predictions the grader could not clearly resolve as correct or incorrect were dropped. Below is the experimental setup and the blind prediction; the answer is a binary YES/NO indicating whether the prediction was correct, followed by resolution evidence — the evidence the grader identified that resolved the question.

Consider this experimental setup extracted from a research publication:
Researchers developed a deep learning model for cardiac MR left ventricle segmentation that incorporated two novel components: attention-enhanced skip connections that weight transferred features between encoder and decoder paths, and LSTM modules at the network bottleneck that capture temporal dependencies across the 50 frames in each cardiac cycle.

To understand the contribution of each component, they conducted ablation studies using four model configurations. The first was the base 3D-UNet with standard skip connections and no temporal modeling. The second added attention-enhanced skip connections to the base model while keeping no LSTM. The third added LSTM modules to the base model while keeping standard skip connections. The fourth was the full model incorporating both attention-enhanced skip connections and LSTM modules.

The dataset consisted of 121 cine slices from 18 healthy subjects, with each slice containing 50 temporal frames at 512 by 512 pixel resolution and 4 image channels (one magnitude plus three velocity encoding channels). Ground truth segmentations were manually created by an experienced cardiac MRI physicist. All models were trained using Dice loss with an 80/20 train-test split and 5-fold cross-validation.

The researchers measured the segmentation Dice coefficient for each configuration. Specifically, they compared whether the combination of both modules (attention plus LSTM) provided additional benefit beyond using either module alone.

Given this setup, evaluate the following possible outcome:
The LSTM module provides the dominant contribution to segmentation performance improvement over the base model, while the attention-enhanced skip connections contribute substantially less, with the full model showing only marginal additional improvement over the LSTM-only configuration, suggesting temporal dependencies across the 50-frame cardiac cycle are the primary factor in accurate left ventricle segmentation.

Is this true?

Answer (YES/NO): NO